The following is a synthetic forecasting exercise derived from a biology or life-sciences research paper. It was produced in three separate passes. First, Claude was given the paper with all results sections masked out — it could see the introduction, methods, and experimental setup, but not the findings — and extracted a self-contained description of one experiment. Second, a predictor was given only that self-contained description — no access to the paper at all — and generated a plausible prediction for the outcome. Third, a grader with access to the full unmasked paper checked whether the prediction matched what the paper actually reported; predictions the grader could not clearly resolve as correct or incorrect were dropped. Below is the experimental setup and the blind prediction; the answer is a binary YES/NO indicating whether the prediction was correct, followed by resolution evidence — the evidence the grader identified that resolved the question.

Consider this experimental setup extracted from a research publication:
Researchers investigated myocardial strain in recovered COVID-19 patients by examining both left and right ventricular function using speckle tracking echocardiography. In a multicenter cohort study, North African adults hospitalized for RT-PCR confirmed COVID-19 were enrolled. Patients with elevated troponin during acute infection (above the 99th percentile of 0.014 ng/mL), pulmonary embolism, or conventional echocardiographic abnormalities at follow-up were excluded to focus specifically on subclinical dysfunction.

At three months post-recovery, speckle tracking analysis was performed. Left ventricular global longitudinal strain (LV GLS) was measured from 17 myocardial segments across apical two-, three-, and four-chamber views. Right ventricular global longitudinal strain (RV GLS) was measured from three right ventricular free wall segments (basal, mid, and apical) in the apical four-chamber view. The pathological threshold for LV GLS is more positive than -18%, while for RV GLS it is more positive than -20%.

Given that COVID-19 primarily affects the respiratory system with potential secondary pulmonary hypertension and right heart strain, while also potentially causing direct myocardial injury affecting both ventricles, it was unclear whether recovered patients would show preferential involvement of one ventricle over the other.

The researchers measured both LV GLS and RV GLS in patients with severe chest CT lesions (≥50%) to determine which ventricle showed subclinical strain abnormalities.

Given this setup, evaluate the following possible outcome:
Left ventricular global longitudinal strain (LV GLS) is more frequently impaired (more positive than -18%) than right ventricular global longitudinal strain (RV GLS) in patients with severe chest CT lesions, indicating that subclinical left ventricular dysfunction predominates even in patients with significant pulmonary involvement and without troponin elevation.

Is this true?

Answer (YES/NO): NO